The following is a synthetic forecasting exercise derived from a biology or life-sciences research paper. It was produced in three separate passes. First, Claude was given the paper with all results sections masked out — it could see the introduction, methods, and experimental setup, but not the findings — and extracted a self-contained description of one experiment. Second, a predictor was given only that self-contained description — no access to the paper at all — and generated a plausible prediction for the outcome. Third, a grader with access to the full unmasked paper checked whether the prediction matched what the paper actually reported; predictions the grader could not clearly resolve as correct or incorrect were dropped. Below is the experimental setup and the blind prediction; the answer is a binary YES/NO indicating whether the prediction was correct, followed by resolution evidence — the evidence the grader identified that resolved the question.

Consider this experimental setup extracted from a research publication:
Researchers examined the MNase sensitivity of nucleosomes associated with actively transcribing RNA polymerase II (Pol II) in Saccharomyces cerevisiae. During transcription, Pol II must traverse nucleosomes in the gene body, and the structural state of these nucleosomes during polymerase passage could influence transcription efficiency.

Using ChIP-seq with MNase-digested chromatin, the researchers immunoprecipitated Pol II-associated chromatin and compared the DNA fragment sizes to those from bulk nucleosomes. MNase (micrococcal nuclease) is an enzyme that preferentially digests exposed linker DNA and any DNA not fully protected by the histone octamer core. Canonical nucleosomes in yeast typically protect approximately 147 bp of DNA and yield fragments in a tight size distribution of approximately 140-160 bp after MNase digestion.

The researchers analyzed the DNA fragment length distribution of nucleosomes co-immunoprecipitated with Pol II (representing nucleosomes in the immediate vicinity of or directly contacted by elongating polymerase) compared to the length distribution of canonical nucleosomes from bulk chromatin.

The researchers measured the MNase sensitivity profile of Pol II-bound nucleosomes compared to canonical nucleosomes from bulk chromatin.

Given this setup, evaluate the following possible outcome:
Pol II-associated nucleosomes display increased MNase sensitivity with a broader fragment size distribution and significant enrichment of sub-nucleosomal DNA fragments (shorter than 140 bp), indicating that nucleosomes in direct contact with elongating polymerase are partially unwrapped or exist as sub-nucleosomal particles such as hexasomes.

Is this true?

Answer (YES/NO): YES